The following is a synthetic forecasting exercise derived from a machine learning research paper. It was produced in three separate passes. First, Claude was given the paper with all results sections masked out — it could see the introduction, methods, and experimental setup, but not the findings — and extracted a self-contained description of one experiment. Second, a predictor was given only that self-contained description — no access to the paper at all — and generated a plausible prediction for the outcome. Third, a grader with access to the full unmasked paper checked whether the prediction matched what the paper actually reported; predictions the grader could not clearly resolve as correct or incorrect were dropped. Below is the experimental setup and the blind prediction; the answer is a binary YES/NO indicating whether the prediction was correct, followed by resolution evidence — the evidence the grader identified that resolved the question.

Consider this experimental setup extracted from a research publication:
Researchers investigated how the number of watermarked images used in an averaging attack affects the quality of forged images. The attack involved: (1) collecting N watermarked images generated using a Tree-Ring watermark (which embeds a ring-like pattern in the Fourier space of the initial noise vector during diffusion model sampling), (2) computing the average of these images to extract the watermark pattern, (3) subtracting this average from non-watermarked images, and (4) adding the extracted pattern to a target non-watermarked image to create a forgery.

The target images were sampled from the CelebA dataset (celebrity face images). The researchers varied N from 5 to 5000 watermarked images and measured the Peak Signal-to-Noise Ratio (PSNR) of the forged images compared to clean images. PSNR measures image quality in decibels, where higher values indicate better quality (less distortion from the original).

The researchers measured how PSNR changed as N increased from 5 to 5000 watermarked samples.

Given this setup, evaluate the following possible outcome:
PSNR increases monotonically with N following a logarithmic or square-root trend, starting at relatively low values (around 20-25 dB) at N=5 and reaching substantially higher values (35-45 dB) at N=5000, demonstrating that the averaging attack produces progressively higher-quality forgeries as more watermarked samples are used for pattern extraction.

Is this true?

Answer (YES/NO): NO